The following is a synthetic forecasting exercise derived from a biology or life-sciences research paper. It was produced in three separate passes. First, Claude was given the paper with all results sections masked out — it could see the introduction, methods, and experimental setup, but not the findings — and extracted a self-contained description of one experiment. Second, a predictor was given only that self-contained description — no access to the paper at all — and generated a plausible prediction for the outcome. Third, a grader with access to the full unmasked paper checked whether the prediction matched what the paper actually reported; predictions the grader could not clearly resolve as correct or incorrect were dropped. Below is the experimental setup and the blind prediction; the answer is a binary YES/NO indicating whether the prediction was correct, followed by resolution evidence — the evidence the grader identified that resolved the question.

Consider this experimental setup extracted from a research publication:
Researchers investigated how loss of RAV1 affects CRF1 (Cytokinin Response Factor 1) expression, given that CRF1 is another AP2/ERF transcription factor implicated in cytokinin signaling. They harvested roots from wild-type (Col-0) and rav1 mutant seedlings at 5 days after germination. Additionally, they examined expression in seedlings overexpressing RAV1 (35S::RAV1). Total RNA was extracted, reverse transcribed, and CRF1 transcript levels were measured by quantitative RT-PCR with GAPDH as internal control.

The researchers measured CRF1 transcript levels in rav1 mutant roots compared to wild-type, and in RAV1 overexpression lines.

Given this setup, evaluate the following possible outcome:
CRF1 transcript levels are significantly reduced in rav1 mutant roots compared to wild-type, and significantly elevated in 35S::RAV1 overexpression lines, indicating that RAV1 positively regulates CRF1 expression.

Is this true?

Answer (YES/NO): NO